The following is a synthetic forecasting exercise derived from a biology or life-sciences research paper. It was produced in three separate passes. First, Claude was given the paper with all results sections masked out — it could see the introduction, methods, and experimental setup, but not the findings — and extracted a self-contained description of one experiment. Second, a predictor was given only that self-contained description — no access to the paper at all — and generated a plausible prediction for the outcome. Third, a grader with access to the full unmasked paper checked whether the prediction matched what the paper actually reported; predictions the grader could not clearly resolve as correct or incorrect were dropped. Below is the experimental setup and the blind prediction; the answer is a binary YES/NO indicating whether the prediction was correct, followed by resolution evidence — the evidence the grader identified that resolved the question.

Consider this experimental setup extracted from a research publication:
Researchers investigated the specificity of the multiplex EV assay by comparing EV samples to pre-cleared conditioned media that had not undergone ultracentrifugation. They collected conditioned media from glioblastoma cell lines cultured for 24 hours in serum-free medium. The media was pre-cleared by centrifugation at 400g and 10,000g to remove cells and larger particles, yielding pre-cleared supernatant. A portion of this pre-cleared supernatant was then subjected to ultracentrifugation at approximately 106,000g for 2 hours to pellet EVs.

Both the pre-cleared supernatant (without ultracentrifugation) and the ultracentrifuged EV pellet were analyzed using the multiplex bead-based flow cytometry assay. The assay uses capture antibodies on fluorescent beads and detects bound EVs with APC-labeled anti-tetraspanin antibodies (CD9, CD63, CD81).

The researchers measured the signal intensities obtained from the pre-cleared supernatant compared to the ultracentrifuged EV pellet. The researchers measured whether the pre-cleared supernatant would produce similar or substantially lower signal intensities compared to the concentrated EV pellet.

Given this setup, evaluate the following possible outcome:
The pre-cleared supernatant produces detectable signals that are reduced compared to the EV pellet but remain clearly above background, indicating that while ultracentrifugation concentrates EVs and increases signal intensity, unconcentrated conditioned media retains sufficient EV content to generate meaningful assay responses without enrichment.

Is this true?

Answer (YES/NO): NO